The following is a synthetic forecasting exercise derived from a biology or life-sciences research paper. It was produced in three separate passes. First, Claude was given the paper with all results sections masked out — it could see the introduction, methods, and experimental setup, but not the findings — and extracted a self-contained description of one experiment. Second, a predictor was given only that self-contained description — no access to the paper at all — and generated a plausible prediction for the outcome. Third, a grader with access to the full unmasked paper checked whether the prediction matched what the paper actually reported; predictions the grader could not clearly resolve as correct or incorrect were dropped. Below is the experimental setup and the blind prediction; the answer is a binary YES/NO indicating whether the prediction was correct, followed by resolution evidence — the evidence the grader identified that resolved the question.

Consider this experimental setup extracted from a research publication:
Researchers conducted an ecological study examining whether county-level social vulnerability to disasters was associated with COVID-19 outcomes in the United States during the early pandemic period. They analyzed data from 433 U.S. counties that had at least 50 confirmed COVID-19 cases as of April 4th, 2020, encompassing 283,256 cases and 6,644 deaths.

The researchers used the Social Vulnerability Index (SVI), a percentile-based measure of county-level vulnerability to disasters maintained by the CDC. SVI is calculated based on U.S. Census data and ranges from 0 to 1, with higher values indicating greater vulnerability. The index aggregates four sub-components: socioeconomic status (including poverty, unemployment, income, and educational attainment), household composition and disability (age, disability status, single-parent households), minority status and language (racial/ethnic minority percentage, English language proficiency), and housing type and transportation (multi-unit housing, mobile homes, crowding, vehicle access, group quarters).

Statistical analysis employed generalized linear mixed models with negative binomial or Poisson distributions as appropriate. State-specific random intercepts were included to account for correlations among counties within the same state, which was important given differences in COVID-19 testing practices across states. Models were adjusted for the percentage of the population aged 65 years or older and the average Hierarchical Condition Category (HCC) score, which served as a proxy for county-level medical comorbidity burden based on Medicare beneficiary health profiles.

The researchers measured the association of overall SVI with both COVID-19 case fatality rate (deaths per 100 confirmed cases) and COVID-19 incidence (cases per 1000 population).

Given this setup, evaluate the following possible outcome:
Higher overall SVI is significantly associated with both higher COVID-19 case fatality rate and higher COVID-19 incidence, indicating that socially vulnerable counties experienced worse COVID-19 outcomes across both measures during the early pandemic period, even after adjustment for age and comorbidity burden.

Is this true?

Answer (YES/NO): NO